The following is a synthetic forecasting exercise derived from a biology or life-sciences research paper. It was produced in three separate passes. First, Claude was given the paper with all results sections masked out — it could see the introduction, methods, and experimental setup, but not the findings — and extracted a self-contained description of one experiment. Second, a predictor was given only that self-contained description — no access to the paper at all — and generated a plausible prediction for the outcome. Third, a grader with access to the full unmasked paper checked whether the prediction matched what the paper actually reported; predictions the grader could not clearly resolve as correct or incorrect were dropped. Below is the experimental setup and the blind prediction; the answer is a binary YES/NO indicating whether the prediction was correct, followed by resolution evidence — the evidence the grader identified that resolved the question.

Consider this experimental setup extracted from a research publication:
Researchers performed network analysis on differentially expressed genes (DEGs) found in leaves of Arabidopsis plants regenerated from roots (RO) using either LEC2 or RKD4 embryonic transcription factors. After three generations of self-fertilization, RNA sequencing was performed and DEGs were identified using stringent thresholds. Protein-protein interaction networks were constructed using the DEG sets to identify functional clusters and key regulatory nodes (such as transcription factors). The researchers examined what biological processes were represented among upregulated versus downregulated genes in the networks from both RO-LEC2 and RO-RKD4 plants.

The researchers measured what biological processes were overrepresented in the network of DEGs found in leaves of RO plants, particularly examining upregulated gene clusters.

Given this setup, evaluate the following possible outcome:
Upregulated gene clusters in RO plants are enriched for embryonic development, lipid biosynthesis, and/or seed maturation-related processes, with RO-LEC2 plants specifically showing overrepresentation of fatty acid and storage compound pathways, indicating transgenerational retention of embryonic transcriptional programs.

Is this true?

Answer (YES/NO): NO